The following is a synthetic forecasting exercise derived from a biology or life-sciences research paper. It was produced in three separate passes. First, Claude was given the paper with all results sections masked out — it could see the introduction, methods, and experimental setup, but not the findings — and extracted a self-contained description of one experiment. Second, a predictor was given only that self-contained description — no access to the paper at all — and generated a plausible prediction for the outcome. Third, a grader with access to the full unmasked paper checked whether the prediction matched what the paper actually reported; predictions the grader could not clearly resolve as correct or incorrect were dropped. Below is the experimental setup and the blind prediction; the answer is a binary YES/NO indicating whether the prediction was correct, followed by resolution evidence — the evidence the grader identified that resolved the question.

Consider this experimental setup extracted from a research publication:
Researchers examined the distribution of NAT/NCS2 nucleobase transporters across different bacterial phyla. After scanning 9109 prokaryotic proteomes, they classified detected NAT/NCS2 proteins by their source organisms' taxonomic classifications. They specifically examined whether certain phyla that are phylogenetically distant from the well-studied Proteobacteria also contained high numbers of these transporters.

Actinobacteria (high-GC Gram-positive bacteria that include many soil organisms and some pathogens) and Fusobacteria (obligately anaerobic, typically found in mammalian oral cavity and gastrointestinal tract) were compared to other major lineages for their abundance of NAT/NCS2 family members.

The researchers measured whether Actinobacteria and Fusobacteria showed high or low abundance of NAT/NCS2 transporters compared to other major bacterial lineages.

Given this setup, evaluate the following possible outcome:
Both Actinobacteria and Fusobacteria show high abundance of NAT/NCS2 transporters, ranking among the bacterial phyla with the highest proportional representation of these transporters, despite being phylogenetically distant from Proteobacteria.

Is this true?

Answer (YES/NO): YES